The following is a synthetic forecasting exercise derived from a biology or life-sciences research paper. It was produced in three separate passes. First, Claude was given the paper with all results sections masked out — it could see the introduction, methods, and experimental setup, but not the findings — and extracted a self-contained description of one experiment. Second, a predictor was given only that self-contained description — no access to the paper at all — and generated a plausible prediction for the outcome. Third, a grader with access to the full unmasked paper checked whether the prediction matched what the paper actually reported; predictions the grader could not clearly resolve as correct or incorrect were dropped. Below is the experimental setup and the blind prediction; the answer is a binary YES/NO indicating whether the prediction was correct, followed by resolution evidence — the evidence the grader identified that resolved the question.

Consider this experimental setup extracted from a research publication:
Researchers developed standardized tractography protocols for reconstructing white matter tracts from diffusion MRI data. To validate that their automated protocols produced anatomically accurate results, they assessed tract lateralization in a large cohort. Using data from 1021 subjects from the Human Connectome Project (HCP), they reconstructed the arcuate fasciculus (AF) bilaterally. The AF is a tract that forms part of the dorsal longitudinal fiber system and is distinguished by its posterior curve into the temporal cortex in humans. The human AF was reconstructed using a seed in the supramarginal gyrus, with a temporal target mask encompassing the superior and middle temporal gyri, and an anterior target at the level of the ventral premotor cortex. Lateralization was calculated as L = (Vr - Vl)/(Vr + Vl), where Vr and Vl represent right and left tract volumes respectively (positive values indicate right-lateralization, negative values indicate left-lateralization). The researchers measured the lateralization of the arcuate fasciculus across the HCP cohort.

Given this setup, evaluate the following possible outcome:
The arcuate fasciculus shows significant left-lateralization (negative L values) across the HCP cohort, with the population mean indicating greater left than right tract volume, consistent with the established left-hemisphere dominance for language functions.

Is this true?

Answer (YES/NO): YES